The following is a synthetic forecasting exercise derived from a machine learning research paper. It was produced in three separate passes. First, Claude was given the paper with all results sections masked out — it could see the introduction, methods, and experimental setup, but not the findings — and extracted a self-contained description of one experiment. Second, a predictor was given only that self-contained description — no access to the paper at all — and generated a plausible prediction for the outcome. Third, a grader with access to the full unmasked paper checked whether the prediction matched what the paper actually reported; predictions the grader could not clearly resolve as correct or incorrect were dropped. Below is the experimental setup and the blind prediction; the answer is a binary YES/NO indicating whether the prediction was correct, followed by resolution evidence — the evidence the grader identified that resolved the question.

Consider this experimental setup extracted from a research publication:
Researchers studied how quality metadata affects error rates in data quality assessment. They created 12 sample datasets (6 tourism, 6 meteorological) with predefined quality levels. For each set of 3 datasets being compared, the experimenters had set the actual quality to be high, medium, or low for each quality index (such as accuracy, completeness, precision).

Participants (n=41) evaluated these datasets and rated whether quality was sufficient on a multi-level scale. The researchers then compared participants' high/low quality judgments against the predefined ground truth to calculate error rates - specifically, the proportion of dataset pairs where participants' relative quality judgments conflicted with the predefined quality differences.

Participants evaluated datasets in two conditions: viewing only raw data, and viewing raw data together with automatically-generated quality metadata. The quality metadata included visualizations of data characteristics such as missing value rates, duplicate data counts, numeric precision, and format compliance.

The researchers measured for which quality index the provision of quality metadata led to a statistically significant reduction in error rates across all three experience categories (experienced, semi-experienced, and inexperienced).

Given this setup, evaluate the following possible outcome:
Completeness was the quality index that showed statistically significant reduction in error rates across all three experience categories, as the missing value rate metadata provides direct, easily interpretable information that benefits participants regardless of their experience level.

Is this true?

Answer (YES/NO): NO